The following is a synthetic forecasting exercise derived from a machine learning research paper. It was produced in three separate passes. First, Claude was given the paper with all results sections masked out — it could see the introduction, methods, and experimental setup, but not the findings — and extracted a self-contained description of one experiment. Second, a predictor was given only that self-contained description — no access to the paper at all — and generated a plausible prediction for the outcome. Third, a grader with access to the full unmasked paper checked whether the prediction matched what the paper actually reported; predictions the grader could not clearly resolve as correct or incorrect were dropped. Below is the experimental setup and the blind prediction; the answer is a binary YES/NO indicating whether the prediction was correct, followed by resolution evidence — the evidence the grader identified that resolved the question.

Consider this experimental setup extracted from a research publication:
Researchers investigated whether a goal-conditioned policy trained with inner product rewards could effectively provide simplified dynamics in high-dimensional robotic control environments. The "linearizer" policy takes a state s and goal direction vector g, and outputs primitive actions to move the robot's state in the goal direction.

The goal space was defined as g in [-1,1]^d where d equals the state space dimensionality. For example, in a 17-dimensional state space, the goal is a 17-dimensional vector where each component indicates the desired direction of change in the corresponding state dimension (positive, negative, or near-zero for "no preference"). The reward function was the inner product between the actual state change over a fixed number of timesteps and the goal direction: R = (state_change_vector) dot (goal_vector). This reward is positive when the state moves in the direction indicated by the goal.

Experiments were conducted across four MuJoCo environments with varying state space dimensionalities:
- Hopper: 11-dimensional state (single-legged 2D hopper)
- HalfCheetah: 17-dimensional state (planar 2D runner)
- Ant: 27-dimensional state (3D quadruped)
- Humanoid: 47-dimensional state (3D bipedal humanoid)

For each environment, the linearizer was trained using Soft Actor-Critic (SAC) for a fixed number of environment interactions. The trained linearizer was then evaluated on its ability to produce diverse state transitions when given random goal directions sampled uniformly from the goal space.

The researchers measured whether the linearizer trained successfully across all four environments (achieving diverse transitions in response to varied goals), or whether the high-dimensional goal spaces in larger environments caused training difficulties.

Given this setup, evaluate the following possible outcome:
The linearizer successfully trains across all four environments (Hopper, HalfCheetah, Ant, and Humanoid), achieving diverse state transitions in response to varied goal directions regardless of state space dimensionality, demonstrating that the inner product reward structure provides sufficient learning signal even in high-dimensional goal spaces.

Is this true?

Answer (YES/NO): YES